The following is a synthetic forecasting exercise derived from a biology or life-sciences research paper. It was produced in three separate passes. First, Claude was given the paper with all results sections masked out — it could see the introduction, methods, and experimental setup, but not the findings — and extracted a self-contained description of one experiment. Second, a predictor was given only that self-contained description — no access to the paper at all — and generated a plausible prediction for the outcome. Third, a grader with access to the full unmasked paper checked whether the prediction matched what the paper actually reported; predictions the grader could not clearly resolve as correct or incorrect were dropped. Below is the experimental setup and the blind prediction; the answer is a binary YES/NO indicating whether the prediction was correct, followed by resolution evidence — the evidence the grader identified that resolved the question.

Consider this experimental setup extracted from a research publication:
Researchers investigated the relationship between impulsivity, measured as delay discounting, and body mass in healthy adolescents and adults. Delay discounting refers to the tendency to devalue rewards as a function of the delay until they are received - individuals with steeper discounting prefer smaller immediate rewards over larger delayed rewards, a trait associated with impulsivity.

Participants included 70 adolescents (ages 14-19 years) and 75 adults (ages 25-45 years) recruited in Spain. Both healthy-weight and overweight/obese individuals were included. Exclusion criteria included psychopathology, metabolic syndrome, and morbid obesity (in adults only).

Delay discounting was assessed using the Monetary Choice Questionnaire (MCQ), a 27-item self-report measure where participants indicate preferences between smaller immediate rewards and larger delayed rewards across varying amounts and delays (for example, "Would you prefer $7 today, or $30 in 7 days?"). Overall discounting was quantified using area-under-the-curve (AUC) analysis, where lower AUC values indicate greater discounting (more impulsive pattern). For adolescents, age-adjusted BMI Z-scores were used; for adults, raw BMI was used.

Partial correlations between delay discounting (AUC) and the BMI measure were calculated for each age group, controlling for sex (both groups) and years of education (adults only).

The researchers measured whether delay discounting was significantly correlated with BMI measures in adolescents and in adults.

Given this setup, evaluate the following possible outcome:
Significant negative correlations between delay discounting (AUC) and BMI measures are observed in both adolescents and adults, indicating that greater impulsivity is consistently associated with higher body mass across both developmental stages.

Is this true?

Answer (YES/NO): NO